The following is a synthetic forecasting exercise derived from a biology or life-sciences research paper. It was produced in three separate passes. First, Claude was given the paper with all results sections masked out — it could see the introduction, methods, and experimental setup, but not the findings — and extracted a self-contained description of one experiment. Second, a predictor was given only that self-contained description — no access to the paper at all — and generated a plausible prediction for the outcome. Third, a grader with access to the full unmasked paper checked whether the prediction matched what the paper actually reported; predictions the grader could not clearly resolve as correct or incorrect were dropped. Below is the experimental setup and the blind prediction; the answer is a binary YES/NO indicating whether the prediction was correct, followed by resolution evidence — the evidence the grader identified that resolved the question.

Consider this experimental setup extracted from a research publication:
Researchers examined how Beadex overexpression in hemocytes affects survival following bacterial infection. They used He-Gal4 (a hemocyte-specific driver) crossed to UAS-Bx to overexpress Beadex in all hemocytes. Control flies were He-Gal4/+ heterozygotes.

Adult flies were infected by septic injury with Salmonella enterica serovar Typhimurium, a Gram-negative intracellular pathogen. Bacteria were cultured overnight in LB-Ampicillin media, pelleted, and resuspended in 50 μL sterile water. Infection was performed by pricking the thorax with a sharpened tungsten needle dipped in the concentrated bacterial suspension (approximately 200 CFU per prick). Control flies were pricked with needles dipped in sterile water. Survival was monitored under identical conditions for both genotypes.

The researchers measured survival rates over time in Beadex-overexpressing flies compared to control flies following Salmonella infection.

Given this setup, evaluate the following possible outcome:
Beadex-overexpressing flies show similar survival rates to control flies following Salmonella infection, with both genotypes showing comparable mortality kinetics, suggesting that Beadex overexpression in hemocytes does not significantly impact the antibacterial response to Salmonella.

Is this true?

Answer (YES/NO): NO